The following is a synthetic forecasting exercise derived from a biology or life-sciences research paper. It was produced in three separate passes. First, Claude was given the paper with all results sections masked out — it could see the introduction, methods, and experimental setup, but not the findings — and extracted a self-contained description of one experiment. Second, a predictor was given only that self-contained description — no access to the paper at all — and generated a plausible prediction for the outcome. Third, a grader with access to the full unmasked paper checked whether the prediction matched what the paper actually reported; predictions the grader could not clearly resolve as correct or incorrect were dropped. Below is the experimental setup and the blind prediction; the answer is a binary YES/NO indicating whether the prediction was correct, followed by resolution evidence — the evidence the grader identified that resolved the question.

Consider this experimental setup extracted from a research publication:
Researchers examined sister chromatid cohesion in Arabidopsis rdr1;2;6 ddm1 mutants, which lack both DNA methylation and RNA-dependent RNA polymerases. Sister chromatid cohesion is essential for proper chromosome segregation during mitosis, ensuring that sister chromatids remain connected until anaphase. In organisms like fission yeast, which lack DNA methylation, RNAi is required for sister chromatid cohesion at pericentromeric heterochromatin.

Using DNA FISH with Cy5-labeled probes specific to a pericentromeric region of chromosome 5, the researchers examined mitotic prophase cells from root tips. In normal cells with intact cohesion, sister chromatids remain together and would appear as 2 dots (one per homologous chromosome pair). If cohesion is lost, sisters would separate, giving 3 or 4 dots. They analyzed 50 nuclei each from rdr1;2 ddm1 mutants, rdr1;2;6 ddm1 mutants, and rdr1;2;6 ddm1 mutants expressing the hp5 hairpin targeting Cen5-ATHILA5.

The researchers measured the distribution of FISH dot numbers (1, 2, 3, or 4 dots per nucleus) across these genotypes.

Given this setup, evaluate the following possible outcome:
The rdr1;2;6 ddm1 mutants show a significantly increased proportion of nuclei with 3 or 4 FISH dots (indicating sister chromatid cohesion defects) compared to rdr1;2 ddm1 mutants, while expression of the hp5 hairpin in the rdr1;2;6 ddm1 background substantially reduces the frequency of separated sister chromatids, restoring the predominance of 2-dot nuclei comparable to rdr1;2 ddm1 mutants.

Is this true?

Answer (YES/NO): YES